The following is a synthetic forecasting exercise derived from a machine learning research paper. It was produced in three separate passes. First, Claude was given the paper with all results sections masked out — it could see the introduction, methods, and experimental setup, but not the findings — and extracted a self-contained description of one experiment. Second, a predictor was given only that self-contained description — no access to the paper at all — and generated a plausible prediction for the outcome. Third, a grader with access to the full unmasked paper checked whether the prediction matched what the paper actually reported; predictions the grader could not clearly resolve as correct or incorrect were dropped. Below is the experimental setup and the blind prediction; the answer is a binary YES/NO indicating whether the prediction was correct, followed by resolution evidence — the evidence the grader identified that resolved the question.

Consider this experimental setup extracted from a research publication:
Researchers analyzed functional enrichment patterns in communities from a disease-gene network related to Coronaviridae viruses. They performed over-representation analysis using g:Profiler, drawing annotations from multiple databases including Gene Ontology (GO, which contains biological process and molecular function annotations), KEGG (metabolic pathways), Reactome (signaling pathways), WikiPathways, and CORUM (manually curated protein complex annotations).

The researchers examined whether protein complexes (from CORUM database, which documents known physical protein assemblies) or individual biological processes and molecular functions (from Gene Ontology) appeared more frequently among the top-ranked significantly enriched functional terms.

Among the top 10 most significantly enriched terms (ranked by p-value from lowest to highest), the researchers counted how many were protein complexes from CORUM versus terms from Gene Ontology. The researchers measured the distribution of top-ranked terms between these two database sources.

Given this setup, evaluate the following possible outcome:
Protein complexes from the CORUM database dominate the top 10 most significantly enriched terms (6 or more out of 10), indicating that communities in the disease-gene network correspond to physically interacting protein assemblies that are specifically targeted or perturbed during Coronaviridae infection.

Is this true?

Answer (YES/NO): NO